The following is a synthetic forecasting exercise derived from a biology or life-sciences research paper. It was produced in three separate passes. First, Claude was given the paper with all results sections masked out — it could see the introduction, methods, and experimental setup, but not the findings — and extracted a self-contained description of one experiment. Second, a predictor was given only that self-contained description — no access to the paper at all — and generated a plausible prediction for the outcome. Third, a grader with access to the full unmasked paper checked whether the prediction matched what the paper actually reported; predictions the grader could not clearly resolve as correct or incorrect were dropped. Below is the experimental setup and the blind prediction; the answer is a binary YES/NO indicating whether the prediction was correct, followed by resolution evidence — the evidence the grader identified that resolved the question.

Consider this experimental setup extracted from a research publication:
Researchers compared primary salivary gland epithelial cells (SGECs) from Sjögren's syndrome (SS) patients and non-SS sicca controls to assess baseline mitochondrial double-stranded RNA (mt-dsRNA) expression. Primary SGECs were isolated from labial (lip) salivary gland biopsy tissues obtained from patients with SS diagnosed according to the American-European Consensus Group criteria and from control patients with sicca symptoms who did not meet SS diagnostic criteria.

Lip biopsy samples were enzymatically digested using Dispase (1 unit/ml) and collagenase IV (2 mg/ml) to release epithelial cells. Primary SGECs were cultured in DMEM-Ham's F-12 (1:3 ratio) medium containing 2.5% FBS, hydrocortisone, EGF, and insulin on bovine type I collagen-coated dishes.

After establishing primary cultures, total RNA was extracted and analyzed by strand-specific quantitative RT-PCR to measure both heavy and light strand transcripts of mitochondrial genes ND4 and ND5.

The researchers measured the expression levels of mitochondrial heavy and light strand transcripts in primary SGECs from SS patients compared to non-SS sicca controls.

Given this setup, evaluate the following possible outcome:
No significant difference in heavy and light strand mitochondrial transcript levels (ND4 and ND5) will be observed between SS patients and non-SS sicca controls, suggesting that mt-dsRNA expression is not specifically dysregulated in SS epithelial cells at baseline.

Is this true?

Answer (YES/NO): NO